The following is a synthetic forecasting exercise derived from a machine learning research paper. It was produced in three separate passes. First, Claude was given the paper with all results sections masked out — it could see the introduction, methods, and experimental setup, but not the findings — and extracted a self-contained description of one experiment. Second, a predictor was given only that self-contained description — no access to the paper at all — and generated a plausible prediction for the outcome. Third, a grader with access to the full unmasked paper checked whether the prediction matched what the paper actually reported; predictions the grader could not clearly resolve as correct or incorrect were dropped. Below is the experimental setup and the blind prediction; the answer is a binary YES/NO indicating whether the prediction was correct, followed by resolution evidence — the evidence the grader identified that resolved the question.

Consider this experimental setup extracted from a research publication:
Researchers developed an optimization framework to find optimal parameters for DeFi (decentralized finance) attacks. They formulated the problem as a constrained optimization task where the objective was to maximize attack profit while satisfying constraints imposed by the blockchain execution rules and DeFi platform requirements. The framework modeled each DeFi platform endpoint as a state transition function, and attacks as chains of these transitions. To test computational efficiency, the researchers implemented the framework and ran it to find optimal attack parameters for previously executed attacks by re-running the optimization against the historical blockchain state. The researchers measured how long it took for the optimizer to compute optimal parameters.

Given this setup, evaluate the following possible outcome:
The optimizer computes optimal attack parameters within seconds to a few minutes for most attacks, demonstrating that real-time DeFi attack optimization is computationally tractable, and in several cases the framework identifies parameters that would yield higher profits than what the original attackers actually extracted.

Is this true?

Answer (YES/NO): YES